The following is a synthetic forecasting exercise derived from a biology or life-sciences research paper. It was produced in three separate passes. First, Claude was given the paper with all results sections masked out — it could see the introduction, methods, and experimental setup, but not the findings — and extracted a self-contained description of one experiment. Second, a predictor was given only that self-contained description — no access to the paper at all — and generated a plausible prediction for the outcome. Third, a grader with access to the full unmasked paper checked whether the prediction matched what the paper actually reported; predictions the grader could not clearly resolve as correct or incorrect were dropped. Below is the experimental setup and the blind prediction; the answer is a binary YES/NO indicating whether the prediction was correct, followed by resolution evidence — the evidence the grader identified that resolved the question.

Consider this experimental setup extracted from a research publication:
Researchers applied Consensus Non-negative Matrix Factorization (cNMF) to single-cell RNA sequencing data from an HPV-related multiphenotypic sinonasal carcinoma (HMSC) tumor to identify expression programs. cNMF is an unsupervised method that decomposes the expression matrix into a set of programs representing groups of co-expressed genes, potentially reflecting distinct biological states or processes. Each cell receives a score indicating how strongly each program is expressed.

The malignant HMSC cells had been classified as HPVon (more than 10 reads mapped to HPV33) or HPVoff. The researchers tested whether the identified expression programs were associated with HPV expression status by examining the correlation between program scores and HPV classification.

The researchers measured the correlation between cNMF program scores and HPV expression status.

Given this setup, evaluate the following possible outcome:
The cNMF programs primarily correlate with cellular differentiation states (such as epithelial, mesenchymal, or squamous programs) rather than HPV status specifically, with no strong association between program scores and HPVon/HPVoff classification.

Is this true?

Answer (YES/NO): NO